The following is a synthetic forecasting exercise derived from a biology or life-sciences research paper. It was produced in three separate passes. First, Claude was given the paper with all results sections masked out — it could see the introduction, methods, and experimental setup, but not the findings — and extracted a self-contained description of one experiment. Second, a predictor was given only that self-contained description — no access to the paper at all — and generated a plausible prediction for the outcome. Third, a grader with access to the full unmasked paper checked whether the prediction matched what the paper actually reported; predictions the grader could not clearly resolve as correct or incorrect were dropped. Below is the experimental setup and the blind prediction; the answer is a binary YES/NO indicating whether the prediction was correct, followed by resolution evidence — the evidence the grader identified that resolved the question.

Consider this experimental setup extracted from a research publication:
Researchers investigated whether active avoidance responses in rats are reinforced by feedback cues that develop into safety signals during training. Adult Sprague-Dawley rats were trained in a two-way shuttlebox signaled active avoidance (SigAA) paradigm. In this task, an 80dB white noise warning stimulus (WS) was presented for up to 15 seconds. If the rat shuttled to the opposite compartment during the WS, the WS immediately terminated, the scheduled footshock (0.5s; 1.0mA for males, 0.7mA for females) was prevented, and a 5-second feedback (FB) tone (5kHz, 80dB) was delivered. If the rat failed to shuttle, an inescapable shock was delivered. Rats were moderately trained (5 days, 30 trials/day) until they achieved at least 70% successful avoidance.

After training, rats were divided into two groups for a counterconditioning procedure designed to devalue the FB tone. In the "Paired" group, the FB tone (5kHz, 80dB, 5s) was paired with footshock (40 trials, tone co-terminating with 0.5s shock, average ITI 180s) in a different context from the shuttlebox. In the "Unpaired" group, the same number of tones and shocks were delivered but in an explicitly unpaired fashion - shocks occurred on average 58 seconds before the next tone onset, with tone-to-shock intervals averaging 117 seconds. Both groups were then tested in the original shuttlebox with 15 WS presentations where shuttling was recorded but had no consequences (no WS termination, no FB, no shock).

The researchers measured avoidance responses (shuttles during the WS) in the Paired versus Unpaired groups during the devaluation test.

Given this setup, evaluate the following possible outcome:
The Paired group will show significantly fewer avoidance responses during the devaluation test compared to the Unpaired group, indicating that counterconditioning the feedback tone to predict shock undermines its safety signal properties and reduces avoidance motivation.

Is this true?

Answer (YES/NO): YES